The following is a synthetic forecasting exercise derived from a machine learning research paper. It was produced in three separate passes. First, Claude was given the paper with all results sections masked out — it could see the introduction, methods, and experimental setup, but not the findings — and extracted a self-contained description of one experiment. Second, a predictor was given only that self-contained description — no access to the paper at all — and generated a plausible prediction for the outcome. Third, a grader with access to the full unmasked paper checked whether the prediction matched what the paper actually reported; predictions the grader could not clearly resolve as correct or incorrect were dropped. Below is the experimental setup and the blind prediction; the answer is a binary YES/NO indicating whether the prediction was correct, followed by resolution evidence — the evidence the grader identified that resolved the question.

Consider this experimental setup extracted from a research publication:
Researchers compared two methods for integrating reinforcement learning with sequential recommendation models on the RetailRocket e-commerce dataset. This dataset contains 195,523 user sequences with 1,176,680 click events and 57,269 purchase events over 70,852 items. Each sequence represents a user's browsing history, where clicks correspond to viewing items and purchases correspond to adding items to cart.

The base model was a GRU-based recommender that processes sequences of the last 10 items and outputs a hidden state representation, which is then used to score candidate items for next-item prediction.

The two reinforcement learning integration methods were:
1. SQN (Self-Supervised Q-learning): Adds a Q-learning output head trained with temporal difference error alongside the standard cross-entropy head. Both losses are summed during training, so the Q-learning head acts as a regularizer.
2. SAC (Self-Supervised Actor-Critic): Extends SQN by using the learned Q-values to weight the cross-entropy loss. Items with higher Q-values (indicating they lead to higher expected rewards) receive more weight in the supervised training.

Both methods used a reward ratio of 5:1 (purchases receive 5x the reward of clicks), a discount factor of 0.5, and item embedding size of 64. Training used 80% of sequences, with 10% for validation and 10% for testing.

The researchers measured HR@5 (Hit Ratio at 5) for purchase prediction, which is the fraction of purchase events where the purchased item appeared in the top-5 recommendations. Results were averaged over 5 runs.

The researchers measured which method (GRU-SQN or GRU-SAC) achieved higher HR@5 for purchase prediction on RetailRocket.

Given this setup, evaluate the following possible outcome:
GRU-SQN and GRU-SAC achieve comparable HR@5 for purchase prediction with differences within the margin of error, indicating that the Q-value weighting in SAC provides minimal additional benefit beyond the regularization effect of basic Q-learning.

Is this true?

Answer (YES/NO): NO